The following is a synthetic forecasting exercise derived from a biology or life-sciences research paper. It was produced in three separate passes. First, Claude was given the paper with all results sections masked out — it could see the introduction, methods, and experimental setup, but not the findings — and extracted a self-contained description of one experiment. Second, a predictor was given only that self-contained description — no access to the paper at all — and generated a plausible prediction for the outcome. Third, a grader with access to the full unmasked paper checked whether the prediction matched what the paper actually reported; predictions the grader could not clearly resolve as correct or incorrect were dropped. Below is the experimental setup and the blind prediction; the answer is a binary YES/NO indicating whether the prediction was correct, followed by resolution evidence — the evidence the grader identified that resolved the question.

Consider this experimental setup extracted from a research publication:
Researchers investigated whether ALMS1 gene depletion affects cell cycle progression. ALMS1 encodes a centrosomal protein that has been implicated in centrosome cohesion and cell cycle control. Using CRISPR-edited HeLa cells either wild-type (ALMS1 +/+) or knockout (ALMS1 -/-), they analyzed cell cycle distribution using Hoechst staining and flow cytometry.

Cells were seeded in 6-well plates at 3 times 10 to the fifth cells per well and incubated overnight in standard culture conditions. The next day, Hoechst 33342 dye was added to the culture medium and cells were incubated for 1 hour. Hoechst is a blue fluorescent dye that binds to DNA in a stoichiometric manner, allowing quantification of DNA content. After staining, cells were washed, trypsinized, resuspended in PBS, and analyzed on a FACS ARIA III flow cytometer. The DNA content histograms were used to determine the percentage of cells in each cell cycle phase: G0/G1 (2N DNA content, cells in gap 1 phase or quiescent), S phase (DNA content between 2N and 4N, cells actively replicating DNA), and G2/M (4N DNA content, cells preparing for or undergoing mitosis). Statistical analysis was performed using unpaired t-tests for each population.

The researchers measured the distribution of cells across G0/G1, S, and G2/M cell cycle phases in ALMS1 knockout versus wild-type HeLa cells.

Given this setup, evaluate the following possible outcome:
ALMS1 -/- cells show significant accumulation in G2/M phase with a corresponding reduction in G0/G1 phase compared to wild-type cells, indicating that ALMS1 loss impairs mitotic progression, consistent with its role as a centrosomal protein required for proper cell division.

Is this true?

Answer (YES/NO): NO